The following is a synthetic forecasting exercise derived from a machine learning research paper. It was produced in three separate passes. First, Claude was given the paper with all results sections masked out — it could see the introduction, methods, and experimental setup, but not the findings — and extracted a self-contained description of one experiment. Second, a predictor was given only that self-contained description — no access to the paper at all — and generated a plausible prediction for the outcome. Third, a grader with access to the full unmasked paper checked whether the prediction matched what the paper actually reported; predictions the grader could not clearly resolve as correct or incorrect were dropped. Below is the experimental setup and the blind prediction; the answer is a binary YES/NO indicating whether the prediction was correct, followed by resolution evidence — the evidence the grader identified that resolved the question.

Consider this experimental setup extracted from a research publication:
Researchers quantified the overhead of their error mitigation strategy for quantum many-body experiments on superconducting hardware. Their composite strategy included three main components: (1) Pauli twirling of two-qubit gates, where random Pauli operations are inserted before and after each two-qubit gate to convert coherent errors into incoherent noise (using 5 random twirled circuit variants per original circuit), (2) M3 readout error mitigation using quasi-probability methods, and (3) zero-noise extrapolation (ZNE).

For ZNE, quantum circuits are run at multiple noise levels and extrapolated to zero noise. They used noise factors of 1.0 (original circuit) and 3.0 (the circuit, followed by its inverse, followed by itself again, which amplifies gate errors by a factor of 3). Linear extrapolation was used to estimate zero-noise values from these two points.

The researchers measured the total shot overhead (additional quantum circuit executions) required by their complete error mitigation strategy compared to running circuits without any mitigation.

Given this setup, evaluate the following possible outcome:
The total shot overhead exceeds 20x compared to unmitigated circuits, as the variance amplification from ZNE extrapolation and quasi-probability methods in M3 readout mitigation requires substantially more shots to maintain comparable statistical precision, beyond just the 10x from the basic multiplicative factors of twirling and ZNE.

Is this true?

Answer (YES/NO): NO